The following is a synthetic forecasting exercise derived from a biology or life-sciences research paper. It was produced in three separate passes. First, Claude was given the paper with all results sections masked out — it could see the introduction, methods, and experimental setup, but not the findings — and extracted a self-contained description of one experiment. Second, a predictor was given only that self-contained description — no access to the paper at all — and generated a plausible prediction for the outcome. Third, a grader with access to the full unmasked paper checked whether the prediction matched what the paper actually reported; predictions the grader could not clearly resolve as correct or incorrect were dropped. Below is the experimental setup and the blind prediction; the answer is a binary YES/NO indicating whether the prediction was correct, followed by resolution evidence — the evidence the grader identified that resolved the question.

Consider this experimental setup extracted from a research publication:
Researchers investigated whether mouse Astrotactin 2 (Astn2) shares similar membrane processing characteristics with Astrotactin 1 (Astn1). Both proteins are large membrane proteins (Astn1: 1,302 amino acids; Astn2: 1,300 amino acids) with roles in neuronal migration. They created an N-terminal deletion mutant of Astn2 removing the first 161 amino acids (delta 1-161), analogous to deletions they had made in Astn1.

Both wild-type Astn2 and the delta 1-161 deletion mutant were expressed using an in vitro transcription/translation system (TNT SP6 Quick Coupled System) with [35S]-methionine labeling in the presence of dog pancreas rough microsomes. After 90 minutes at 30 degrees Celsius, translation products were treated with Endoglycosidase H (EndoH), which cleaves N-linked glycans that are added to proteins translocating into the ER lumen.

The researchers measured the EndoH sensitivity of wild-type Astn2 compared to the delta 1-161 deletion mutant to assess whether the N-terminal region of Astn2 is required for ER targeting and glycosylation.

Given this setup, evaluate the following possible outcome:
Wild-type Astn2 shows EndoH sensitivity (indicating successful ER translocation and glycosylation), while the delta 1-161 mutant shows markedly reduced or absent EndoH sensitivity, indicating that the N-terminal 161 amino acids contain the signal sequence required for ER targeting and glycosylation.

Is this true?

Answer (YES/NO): NO